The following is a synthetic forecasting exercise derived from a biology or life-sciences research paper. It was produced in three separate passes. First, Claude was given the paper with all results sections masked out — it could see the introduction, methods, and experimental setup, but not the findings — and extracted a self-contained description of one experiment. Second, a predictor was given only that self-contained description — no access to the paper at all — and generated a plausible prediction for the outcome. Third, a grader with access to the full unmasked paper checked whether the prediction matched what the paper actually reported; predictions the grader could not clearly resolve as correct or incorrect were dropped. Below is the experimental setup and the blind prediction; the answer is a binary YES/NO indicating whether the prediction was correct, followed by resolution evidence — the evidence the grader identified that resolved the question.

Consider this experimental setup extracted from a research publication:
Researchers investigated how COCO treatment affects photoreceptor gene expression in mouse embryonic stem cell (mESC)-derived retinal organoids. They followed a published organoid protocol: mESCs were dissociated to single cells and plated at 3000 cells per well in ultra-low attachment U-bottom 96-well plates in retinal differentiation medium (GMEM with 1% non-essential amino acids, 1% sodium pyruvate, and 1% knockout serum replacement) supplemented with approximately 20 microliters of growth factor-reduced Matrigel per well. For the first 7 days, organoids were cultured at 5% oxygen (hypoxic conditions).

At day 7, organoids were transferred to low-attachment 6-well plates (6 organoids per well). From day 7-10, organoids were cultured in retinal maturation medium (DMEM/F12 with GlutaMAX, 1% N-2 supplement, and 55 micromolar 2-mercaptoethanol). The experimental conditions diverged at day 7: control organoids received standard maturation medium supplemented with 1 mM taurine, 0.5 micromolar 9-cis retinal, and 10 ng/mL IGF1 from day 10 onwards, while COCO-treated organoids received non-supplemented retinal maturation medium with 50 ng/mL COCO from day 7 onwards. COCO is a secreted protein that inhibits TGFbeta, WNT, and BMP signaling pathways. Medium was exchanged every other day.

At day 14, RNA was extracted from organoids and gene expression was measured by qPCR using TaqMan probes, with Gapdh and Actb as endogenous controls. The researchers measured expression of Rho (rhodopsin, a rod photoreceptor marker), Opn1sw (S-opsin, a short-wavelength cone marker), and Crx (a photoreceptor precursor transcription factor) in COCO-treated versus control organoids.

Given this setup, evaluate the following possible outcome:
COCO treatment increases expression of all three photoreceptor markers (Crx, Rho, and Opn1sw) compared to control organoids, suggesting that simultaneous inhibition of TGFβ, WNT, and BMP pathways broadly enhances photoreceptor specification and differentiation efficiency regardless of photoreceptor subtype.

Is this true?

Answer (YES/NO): NO